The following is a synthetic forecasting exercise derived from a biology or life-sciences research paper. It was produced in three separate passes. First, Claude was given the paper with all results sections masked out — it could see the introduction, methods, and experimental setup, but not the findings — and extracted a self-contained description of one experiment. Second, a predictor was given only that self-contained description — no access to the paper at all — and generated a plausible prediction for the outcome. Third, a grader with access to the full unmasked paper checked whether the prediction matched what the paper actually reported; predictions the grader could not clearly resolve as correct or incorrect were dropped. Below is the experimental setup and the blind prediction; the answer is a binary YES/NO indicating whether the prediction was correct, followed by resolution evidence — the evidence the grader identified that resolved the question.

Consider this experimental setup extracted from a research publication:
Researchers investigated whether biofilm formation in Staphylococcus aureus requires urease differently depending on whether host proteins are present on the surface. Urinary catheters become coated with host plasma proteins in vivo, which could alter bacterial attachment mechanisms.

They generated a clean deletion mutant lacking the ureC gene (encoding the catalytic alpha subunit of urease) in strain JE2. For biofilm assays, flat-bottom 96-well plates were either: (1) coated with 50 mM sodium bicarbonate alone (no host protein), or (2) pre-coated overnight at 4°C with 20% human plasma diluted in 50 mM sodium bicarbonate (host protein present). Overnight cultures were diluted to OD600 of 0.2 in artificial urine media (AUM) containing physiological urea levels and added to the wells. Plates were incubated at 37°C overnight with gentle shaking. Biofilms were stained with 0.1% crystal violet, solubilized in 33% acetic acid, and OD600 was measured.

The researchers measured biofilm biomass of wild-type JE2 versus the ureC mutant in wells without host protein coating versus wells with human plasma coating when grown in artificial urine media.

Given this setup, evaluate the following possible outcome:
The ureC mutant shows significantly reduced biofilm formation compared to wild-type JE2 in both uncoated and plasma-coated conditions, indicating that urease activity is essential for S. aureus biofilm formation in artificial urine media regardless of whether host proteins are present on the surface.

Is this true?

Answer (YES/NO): NO